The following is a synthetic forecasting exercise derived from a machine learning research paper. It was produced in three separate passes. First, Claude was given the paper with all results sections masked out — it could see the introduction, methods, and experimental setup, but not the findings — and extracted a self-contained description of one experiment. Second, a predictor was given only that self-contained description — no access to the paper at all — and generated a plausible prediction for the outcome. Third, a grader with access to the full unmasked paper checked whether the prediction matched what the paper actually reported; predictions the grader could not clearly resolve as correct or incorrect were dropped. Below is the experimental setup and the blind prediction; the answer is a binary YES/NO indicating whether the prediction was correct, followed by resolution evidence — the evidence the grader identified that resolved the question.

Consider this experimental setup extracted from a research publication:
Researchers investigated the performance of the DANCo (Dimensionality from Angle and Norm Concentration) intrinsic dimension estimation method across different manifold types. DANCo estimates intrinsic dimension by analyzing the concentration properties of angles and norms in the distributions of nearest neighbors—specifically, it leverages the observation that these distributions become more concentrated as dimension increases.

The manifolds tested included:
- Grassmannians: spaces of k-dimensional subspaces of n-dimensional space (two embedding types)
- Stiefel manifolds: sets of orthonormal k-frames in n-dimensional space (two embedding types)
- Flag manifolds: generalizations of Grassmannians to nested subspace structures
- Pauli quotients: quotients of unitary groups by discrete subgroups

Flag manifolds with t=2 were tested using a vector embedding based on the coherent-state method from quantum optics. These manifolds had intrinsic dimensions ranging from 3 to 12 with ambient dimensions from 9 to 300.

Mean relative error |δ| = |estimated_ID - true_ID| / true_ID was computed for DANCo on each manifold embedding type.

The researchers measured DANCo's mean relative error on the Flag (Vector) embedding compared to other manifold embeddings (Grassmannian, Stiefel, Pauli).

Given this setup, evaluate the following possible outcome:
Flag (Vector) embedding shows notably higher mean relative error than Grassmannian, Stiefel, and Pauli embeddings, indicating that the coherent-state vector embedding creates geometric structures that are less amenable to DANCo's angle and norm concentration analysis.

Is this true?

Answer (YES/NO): YES